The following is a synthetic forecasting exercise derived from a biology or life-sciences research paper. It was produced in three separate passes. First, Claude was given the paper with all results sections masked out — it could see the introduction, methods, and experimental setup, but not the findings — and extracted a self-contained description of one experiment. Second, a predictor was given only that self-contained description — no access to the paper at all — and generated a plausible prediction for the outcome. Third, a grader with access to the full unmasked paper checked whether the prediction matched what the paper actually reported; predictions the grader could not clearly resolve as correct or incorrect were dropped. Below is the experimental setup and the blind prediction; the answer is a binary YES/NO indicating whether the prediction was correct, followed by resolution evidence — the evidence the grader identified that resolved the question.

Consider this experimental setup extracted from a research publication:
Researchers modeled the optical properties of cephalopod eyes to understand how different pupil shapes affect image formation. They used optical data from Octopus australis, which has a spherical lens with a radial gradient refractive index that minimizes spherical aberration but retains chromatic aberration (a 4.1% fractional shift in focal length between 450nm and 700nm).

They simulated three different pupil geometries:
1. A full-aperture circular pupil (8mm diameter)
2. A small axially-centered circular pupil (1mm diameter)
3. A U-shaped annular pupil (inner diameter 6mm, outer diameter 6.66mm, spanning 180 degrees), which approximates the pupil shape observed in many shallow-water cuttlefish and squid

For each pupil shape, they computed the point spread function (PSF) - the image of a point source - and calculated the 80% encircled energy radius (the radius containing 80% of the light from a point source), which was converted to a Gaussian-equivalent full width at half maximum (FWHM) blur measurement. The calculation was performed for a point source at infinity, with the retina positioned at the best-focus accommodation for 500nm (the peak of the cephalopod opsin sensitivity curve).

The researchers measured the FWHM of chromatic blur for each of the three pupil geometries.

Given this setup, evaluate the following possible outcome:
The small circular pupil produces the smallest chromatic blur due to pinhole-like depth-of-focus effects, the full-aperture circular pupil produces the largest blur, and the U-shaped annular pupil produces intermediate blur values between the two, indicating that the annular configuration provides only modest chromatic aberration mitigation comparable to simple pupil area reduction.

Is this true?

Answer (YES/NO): NO